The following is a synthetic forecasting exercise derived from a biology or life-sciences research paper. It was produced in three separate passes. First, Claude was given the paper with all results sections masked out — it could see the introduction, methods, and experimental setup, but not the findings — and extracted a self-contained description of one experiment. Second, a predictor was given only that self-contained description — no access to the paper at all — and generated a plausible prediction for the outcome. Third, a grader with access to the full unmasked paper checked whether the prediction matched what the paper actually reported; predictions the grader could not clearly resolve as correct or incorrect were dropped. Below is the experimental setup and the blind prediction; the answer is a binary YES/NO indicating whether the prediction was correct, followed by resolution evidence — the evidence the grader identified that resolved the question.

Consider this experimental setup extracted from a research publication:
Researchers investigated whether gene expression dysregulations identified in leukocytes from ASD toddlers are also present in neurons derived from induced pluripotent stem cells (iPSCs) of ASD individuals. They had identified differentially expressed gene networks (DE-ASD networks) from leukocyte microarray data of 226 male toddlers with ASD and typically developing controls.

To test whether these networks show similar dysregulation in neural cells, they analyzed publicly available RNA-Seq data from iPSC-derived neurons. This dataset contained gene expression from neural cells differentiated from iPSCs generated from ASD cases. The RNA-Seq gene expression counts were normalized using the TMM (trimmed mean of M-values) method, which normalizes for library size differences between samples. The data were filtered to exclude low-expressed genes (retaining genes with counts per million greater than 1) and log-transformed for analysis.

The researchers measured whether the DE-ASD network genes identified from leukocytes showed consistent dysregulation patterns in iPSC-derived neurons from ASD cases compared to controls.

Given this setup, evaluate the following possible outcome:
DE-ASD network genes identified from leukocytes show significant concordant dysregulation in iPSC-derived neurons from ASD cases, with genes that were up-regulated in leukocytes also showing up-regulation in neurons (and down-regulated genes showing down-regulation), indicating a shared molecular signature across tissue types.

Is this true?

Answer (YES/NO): NO